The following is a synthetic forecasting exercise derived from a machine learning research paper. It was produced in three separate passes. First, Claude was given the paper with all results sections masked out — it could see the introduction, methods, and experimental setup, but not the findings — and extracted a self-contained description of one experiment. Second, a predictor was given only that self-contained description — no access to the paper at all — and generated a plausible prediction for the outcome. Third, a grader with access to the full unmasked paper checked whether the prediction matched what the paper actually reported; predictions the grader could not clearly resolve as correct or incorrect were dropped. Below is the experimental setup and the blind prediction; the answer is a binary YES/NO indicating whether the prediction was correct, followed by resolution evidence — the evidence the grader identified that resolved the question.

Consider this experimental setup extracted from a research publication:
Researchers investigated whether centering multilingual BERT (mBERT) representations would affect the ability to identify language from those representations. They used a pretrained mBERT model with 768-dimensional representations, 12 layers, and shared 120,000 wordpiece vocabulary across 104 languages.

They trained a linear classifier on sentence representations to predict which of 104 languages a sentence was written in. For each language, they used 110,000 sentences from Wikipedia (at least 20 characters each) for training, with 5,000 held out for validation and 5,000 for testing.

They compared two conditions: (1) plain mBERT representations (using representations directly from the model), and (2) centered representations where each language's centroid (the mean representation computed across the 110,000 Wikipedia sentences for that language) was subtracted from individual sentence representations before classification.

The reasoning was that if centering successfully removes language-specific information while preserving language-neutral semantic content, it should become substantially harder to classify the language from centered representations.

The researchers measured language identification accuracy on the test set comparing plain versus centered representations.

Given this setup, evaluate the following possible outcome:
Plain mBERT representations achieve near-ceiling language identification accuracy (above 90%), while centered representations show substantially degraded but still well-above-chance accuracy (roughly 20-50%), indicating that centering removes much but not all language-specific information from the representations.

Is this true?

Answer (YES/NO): NO